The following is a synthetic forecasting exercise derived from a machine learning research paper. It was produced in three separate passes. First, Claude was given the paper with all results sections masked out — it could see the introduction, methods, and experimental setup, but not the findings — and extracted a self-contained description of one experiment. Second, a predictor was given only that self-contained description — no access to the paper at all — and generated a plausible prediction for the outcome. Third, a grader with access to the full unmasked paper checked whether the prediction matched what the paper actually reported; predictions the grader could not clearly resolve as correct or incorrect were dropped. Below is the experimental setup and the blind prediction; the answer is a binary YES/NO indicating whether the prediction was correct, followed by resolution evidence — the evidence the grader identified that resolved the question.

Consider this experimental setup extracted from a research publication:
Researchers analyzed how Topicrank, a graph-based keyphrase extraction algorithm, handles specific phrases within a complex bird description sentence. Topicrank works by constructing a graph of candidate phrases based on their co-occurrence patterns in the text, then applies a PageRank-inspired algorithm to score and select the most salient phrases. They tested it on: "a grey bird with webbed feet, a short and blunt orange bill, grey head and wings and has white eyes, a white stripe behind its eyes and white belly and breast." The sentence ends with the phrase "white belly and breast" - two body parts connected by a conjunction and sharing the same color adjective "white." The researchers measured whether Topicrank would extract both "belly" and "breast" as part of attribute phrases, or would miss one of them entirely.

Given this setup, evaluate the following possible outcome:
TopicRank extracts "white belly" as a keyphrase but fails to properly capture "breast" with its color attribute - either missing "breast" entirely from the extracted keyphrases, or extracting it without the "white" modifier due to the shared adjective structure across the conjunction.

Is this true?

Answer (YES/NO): NO